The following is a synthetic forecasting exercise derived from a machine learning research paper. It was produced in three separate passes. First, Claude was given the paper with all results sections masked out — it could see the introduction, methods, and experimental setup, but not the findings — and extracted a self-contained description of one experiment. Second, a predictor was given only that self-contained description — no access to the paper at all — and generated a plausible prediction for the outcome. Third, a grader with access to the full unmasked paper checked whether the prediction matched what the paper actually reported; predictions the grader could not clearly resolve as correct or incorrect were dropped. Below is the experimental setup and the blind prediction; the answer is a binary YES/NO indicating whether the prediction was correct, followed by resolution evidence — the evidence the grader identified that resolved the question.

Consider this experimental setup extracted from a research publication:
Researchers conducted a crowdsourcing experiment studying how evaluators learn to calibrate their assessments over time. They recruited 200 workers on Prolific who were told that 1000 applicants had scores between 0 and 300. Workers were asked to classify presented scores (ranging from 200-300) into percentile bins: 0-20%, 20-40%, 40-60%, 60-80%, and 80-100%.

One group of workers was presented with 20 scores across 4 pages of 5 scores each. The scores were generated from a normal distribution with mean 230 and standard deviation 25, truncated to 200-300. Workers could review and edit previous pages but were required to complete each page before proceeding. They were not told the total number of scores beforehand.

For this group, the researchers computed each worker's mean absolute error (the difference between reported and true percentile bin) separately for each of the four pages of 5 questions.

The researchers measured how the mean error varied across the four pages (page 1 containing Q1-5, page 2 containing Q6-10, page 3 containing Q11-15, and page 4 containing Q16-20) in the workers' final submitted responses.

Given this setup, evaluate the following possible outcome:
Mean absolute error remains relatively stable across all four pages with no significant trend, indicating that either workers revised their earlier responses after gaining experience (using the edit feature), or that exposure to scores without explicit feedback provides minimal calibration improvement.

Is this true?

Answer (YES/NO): NO